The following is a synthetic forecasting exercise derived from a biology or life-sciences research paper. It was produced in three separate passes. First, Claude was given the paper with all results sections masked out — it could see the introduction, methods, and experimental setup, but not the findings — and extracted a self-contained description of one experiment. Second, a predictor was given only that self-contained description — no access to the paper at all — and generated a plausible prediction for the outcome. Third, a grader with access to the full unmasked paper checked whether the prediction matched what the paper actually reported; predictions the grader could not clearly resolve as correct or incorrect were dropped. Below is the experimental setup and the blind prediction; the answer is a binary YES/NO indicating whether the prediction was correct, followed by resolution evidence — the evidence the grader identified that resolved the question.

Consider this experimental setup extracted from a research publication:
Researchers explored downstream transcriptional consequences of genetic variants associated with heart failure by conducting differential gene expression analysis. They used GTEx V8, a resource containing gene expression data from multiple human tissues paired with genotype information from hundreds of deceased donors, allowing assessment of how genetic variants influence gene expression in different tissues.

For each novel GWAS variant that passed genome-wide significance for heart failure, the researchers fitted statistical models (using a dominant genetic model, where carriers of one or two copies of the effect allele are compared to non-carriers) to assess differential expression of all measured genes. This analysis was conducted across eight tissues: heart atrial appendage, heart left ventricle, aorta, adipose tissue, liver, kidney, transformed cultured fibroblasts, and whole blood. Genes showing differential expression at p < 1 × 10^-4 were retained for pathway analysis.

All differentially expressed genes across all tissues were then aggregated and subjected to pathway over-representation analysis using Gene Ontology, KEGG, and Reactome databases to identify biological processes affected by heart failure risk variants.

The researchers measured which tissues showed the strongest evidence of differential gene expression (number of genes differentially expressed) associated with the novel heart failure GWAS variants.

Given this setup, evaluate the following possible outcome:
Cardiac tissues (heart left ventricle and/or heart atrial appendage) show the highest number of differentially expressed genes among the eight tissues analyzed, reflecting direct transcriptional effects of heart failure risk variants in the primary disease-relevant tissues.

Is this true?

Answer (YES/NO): YES